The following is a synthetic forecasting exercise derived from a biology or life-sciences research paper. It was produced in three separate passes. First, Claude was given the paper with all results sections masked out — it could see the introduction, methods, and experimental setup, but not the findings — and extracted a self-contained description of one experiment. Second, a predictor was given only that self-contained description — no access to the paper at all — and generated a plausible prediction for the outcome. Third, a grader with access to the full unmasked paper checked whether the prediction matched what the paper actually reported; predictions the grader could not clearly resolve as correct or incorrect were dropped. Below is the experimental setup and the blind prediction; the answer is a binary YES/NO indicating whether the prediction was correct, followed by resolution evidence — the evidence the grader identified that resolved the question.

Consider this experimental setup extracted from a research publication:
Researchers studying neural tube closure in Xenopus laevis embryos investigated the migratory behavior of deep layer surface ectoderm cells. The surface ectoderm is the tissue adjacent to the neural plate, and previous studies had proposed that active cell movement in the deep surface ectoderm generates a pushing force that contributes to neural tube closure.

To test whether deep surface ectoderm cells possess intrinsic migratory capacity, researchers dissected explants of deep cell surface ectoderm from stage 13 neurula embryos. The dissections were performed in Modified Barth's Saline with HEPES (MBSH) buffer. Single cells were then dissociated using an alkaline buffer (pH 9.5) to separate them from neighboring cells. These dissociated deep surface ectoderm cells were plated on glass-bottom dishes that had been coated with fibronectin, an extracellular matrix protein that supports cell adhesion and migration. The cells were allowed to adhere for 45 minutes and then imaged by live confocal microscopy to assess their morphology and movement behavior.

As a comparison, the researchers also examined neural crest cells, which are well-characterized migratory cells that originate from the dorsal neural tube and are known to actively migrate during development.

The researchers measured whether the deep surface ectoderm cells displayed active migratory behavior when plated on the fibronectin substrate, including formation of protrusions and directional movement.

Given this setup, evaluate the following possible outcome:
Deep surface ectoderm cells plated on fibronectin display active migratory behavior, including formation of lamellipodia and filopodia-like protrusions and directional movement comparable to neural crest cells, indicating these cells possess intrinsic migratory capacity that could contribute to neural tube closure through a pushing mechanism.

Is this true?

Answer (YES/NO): NO